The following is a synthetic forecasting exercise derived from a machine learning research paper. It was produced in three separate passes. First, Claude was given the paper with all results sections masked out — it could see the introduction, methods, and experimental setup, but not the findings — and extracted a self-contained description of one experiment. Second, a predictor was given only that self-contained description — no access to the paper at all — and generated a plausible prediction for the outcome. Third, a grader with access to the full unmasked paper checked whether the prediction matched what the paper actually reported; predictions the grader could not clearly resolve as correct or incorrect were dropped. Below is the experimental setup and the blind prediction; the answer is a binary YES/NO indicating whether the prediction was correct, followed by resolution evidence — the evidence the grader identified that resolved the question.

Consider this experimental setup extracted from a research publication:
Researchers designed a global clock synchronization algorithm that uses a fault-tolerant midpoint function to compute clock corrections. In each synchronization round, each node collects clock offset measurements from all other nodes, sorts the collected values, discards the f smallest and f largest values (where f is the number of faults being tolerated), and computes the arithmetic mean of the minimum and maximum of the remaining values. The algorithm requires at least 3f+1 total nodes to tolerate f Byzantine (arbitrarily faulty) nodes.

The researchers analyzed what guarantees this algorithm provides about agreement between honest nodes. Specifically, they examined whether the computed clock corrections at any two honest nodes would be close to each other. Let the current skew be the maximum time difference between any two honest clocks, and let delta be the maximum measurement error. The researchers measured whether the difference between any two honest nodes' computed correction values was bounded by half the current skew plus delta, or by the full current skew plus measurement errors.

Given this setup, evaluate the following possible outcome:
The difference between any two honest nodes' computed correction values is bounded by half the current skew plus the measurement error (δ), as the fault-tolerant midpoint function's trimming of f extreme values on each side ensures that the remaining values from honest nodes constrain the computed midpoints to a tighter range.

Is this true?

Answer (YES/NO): YES